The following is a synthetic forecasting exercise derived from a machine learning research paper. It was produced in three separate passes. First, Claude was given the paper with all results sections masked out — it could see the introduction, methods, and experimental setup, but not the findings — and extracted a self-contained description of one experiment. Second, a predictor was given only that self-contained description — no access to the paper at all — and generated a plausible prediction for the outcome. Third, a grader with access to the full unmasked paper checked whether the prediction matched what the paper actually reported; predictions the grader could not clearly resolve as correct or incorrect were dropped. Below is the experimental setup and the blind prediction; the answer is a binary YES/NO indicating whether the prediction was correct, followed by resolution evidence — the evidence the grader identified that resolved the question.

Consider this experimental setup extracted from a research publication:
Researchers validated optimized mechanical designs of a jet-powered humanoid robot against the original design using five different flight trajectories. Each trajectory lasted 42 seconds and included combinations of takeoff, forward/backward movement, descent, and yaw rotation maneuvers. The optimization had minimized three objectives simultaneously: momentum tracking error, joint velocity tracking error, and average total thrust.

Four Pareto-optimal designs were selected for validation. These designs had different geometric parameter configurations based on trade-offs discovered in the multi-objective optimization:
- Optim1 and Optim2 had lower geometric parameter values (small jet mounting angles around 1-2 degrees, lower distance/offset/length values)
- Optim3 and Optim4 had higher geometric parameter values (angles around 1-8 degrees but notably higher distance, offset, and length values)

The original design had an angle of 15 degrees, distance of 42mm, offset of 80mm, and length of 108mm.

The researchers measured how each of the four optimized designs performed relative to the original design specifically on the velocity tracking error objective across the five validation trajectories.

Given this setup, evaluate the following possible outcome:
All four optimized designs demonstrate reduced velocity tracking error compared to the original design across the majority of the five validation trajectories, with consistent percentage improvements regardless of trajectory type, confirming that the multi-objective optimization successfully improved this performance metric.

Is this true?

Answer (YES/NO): NO